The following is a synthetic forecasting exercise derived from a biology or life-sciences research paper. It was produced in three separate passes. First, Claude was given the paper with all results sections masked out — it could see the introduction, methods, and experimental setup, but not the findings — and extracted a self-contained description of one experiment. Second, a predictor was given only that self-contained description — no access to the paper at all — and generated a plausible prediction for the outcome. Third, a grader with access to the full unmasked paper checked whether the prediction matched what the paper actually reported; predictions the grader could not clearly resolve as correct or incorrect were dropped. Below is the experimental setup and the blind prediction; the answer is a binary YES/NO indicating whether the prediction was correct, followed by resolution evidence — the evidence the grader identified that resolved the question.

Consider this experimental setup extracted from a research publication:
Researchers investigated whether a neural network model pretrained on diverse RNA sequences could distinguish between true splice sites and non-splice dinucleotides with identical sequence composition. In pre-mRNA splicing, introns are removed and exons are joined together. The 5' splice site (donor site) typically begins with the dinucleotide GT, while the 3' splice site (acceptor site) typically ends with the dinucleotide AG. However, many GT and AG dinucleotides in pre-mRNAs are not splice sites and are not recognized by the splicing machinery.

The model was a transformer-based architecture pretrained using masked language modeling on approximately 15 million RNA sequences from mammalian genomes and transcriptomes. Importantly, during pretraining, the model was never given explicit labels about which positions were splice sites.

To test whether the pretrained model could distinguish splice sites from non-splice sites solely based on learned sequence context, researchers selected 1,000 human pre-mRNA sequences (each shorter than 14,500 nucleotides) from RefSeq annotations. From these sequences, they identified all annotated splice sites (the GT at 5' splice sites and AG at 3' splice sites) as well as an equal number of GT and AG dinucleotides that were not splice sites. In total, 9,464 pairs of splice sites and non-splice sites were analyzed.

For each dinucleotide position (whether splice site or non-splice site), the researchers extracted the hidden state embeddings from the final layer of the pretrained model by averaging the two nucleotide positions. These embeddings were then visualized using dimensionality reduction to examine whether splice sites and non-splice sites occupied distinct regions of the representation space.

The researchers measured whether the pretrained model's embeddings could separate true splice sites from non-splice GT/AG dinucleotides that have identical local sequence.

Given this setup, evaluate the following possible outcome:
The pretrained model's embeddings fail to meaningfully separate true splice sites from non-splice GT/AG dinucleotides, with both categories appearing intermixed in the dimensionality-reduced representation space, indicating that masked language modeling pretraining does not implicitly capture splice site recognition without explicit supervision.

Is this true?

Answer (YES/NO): NO